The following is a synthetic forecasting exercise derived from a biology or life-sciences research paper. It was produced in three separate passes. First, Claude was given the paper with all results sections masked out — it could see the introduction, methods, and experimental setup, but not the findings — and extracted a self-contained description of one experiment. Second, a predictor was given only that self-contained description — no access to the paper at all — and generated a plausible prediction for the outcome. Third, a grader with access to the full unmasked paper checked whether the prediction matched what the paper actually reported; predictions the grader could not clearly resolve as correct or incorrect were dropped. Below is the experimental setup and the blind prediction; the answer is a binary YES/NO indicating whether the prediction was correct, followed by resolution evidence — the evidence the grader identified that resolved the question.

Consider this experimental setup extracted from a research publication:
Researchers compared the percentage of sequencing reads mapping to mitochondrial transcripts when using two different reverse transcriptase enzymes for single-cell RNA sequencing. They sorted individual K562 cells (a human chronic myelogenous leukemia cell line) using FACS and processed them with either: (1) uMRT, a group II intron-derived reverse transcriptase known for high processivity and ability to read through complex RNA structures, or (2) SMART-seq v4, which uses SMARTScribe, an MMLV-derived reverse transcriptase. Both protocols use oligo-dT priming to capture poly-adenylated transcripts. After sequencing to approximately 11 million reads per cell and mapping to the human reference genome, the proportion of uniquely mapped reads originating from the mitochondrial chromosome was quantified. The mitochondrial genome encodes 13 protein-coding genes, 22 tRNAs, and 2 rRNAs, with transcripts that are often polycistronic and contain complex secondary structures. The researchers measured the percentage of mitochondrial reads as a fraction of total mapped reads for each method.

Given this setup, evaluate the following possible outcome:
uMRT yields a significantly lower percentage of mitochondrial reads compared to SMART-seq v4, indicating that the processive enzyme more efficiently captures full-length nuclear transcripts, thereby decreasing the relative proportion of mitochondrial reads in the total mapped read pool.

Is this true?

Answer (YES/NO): NO